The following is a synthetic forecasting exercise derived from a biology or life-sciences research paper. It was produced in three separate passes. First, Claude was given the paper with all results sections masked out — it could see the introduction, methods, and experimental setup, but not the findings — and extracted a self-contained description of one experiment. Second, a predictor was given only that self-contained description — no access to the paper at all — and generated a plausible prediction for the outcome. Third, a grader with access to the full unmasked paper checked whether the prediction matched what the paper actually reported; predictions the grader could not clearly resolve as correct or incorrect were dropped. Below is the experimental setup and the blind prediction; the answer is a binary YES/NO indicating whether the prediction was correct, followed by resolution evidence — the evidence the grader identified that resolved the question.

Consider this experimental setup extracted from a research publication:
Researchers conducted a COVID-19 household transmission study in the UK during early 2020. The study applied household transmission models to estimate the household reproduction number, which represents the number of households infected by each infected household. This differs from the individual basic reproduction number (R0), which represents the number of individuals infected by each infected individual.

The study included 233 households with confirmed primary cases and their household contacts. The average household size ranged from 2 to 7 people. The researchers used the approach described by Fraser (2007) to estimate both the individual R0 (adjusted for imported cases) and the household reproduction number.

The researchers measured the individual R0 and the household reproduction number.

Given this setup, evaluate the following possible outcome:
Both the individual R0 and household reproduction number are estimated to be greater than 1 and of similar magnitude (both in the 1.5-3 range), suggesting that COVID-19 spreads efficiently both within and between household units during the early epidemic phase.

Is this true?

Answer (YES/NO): YES